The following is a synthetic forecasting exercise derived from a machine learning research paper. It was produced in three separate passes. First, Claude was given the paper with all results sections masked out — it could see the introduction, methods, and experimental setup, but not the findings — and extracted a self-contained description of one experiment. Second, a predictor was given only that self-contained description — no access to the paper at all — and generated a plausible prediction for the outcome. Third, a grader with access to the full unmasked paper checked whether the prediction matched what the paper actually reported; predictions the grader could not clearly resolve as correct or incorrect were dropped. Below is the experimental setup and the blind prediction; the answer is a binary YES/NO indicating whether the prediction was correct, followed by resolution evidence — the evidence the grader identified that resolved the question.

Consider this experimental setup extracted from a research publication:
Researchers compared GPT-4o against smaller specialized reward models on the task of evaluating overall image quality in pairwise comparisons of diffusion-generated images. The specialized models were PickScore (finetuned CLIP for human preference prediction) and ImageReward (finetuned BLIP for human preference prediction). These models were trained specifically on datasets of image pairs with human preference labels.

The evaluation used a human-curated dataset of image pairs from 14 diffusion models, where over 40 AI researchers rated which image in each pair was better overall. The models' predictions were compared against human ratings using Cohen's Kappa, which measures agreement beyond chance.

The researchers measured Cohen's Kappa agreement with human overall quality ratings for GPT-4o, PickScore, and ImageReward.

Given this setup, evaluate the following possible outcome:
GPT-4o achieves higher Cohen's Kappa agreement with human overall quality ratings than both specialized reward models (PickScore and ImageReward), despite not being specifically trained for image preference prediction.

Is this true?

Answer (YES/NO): YES